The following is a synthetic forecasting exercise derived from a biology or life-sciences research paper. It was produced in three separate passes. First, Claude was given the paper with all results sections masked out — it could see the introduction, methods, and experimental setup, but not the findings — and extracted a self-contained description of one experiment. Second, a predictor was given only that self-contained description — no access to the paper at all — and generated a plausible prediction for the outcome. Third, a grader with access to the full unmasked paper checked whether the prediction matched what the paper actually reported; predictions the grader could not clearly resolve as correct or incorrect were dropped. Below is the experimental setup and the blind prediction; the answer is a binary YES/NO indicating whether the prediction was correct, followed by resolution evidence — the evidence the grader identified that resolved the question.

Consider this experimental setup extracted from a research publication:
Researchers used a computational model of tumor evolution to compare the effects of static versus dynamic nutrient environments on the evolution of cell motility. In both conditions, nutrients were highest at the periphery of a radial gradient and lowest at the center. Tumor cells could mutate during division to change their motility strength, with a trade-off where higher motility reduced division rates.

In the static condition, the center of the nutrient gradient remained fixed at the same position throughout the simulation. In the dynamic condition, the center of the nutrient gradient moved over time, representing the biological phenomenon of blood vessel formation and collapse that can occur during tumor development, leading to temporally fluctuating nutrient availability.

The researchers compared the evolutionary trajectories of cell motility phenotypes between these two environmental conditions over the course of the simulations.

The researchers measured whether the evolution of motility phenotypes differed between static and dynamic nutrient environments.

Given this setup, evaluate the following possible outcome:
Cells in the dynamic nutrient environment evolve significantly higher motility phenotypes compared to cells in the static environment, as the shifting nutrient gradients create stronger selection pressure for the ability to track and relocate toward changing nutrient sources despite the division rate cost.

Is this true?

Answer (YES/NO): NO